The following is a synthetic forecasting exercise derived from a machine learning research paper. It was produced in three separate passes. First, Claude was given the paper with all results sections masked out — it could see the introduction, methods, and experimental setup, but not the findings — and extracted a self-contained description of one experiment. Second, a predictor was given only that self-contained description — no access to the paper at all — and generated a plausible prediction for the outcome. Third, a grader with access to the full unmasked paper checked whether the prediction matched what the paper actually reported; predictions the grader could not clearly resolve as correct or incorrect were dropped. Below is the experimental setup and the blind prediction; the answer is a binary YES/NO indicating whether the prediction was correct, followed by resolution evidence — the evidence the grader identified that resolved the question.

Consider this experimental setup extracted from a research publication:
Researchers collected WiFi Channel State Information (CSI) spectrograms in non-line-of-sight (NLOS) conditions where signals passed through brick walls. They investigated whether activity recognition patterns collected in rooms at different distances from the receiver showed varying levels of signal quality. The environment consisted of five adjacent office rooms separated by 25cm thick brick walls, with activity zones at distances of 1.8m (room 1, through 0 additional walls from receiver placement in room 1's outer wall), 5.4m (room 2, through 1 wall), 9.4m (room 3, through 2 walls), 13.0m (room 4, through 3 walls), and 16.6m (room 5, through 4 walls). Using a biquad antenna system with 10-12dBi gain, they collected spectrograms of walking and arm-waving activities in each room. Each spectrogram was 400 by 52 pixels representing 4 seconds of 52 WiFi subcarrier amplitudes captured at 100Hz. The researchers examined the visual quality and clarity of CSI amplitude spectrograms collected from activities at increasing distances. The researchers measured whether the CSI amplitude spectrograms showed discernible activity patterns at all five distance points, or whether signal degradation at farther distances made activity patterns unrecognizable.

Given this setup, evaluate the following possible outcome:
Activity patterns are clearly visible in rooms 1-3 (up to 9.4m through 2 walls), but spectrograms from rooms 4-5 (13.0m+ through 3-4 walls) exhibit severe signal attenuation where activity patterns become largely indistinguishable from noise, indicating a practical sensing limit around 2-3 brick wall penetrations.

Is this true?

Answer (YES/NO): NO